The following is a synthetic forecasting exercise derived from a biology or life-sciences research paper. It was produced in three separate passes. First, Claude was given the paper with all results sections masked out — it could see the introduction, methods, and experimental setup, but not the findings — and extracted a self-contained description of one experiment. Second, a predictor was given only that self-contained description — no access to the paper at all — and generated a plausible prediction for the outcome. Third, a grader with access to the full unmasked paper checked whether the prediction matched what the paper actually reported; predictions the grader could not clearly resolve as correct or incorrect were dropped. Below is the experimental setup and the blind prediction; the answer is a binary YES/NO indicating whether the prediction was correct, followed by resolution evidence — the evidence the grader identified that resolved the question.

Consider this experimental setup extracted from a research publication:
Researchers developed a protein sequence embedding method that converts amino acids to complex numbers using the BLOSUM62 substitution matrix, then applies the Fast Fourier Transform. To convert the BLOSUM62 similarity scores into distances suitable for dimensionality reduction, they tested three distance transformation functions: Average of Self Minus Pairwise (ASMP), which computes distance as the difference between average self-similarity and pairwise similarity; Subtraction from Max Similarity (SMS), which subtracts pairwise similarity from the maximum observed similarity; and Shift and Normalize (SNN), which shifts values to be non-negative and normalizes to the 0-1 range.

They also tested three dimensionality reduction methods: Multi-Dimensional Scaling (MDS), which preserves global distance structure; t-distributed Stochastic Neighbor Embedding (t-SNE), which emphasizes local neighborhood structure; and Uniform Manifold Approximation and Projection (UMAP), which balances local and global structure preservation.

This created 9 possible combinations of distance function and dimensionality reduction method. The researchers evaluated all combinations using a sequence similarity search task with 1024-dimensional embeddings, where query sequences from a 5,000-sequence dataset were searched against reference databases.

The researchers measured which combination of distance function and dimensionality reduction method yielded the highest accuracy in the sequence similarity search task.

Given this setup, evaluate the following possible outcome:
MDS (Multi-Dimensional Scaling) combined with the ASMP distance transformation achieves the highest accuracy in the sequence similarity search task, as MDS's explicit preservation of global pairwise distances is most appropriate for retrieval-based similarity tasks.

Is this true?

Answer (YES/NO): YES